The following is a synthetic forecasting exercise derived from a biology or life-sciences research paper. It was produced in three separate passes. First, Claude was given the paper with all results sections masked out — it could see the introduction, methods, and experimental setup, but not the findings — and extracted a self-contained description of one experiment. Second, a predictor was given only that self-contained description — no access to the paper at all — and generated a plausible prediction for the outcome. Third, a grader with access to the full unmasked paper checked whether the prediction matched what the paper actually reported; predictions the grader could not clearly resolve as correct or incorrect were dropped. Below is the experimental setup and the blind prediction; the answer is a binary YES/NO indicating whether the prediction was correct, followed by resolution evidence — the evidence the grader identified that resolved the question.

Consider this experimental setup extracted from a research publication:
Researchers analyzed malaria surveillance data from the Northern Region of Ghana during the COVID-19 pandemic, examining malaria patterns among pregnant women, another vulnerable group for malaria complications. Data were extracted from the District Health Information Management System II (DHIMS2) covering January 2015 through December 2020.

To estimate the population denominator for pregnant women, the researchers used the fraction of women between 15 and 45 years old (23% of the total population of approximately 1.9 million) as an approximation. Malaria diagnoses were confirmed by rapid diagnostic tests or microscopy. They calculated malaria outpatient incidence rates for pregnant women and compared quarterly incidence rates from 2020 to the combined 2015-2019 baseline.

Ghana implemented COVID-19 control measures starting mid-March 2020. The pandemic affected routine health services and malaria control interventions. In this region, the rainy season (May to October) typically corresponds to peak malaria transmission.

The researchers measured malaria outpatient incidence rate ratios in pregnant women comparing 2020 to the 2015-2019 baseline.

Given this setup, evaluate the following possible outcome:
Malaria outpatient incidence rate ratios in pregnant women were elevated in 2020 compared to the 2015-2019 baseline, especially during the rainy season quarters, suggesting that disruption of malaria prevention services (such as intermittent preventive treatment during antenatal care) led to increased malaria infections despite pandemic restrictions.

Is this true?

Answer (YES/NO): NO